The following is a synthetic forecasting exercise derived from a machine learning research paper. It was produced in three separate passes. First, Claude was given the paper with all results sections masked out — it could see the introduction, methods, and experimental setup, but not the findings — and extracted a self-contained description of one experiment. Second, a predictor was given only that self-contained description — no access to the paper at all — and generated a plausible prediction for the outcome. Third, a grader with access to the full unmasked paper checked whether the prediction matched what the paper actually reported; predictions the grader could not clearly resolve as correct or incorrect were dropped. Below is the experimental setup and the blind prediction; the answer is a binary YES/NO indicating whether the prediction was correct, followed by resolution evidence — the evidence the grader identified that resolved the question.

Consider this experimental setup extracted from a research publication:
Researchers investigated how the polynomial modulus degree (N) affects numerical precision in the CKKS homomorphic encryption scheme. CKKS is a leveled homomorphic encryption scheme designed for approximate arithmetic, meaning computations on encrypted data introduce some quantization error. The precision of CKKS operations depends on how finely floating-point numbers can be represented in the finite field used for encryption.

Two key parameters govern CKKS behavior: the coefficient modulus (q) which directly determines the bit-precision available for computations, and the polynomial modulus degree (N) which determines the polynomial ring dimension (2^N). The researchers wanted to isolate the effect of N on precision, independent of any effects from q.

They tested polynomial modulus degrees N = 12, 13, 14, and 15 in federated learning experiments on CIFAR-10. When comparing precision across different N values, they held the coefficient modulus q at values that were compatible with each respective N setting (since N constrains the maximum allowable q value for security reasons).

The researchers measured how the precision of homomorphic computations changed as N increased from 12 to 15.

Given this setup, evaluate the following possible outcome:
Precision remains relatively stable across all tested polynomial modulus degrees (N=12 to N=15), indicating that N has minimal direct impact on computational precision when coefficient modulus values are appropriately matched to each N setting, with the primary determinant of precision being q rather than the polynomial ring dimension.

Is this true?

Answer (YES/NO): YES